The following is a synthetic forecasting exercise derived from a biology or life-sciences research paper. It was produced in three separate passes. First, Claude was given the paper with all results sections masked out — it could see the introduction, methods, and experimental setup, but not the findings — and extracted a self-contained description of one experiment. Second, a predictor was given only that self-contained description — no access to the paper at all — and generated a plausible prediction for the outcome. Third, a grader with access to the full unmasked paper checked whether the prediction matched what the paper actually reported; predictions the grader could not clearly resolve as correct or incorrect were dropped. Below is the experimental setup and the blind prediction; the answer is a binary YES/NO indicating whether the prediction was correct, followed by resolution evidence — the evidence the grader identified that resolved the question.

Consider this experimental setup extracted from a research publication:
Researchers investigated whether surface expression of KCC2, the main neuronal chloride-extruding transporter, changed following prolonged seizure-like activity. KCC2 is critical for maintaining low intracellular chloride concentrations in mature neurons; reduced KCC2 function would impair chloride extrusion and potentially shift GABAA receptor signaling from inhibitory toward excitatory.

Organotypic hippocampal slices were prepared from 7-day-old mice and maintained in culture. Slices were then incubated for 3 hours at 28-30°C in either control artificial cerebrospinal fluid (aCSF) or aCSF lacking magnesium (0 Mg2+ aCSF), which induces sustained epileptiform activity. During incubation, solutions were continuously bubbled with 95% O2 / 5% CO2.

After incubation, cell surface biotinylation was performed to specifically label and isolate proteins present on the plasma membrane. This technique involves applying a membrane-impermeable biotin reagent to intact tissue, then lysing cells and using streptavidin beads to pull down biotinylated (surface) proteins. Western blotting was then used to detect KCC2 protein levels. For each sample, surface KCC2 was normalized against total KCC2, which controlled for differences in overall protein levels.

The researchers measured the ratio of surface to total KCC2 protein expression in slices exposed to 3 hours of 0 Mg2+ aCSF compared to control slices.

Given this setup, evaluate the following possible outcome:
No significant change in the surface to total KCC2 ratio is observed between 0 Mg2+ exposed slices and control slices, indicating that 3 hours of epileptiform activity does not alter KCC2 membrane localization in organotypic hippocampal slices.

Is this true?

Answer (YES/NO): NO